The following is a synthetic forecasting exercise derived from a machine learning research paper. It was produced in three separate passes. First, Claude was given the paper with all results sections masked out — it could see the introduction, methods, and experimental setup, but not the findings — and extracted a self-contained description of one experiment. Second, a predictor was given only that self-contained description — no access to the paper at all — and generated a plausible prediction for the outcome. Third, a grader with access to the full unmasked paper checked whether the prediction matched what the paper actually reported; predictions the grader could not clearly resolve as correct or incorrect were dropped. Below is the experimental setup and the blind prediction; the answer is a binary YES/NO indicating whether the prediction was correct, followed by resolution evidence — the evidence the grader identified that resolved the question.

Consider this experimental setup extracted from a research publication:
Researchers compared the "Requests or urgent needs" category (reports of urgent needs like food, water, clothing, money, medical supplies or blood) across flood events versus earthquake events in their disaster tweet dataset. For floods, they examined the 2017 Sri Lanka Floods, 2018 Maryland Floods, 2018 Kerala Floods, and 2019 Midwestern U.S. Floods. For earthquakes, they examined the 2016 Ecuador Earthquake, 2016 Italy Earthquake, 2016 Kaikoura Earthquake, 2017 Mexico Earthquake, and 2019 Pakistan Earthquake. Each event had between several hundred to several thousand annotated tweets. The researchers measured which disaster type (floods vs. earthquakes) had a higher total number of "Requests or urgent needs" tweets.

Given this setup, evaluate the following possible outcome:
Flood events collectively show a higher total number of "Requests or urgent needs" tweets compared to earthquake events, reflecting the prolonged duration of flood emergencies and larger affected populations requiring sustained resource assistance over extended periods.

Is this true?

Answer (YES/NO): YES